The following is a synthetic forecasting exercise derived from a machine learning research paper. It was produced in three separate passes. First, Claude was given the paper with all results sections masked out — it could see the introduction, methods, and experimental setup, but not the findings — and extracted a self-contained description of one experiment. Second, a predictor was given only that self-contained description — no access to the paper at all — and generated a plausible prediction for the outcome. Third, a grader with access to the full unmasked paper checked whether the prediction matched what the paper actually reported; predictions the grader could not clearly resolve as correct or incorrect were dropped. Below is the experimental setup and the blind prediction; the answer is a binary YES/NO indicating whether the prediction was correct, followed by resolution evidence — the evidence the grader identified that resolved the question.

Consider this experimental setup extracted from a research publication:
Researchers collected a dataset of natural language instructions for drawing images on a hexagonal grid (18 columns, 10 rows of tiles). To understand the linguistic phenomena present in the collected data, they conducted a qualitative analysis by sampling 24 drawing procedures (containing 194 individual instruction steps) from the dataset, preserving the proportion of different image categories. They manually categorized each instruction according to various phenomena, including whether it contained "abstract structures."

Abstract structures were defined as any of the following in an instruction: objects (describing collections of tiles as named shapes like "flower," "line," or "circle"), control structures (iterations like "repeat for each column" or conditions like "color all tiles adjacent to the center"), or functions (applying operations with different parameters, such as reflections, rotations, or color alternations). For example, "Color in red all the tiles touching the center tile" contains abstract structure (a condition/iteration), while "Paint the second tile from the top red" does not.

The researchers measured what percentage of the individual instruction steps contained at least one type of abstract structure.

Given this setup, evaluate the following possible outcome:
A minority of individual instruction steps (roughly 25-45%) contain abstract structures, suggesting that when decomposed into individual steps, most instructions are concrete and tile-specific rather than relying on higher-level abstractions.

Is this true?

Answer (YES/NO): NO